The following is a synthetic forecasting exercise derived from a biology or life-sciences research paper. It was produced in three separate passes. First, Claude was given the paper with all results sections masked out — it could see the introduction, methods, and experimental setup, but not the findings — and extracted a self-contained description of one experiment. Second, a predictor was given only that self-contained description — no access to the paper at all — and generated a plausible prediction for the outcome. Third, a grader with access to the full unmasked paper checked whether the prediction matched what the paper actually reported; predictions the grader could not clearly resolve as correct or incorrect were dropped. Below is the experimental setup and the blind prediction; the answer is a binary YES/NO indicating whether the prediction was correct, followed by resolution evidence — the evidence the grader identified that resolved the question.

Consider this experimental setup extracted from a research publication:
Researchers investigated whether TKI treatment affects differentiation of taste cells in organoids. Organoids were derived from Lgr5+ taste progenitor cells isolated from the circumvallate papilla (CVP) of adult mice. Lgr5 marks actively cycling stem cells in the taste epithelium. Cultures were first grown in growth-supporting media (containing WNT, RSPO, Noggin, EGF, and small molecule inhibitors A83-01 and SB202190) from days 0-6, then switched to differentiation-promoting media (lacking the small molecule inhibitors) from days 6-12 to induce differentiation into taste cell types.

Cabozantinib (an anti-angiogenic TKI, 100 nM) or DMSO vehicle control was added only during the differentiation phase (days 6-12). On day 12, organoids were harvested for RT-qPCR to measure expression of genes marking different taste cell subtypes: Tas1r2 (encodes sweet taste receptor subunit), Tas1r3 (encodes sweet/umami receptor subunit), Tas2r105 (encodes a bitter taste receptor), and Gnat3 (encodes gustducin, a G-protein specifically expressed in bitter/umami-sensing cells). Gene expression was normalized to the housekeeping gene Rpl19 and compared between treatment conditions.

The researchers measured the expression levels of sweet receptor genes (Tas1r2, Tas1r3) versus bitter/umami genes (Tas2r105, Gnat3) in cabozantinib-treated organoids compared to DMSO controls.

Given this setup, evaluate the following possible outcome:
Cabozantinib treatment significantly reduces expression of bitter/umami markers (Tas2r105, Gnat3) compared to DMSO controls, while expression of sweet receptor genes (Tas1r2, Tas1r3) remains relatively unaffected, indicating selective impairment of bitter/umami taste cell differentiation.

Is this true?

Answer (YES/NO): NO